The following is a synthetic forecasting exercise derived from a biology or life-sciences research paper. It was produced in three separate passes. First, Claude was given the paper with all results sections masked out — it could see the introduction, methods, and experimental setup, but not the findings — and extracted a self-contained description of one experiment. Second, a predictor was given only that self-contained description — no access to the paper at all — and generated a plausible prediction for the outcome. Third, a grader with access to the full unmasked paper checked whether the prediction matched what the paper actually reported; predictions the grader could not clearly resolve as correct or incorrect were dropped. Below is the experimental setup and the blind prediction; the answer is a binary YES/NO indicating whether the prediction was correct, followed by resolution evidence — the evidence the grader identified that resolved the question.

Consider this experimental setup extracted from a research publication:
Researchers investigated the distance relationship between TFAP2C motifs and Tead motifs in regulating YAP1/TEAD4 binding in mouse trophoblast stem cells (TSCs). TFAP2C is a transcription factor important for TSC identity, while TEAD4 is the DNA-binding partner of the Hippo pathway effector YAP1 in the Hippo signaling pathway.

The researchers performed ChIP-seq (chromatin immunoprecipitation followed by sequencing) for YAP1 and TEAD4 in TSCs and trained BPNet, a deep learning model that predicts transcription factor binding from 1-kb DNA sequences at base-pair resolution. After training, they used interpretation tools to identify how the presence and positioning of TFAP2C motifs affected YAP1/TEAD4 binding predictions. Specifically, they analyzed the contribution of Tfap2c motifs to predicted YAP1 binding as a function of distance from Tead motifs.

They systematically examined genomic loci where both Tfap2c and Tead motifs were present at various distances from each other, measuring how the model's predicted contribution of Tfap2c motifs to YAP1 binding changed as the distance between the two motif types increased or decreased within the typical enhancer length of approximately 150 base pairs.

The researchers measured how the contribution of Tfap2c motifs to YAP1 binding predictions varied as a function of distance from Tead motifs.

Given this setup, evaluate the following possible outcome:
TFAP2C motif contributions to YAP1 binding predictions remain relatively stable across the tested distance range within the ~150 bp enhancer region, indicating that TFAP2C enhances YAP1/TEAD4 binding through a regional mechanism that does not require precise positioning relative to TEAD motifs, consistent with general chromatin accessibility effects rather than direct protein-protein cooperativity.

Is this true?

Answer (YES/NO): NO